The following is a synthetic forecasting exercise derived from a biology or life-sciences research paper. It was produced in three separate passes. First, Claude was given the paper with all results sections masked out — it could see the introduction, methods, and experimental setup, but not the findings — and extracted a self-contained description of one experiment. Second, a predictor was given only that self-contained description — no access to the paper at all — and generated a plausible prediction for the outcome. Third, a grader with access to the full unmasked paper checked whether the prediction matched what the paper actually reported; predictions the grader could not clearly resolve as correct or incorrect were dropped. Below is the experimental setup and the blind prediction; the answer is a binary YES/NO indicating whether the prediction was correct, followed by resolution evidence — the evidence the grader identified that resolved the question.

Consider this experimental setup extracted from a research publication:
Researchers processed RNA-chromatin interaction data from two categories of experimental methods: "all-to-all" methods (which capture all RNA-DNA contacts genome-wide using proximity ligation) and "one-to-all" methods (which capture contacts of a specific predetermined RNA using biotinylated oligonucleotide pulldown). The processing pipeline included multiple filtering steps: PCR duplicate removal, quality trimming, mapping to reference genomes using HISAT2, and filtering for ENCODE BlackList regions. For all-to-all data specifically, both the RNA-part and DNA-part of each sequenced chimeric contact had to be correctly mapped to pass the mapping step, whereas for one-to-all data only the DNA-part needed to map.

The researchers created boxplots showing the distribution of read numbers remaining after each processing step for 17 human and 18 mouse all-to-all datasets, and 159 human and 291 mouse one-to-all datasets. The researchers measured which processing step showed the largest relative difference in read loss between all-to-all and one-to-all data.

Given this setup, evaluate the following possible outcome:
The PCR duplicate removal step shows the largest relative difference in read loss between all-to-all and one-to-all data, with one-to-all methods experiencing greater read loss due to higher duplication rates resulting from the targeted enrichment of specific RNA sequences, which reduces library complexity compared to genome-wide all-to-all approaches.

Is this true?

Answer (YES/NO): NO